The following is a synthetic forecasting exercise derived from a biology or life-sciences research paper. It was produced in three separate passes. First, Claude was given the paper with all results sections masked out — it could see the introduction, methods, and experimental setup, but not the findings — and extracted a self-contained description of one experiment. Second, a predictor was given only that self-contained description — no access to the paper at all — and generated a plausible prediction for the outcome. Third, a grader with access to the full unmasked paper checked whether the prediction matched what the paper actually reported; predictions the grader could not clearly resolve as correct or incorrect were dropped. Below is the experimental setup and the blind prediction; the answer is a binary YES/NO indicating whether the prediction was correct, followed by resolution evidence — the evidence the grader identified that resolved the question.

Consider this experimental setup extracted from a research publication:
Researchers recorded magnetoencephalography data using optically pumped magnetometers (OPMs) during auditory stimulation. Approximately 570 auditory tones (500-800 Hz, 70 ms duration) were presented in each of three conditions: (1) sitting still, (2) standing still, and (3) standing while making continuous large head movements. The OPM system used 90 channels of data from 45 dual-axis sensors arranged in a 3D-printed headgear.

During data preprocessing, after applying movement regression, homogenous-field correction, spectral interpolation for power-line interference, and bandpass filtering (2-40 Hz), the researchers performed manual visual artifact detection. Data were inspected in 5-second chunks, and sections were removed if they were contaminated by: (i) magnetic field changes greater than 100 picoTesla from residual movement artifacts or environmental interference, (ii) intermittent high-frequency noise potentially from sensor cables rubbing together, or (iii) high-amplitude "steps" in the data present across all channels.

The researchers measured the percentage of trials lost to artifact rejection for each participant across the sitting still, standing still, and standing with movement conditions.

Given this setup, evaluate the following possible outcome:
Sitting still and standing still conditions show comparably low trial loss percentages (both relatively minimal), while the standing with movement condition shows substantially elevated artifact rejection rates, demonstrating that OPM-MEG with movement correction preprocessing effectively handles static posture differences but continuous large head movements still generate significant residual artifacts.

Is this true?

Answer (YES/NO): NO